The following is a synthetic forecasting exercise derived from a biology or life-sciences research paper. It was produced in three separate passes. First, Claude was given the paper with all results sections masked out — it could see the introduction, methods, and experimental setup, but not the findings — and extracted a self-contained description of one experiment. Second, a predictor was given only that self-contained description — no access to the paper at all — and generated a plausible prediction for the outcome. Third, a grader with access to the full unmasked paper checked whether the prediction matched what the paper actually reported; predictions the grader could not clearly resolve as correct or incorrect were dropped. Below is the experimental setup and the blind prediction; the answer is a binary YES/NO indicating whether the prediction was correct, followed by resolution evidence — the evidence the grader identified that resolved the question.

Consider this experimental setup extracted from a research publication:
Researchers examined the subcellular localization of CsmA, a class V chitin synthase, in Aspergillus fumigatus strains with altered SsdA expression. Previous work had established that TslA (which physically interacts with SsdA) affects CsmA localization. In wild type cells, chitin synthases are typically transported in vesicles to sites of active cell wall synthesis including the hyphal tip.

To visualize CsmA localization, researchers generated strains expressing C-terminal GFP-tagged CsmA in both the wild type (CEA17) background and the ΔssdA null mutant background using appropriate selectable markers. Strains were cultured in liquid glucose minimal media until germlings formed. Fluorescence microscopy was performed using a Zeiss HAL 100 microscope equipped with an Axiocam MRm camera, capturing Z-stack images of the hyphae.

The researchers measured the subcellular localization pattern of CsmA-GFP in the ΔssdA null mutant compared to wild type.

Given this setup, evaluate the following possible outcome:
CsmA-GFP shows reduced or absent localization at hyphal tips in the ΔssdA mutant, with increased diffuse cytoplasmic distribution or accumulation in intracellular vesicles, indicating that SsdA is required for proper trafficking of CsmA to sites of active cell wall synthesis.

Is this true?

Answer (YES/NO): NO